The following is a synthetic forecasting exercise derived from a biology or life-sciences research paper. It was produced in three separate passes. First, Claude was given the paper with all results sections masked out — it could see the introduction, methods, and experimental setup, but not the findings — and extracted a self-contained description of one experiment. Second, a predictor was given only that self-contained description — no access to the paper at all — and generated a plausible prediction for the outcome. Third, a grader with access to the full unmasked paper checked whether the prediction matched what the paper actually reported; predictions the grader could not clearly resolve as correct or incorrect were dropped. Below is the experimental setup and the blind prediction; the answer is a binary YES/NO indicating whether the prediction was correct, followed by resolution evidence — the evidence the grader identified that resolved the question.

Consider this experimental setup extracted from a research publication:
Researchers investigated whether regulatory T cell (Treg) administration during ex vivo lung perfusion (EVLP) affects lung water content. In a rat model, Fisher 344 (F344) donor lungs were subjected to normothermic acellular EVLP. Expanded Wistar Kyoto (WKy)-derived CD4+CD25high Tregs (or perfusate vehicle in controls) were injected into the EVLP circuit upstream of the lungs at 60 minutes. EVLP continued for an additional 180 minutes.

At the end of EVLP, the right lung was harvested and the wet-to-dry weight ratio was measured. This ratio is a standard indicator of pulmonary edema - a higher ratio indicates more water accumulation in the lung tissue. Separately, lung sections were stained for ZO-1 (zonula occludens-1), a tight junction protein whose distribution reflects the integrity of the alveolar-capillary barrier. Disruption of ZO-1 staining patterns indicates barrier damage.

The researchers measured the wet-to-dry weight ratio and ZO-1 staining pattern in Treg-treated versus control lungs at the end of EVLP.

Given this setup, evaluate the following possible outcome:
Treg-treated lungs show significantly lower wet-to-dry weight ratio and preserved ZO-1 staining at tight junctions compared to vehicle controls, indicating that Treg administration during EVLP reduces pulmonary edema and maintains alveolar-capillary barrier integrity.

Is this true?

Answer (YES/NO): NO